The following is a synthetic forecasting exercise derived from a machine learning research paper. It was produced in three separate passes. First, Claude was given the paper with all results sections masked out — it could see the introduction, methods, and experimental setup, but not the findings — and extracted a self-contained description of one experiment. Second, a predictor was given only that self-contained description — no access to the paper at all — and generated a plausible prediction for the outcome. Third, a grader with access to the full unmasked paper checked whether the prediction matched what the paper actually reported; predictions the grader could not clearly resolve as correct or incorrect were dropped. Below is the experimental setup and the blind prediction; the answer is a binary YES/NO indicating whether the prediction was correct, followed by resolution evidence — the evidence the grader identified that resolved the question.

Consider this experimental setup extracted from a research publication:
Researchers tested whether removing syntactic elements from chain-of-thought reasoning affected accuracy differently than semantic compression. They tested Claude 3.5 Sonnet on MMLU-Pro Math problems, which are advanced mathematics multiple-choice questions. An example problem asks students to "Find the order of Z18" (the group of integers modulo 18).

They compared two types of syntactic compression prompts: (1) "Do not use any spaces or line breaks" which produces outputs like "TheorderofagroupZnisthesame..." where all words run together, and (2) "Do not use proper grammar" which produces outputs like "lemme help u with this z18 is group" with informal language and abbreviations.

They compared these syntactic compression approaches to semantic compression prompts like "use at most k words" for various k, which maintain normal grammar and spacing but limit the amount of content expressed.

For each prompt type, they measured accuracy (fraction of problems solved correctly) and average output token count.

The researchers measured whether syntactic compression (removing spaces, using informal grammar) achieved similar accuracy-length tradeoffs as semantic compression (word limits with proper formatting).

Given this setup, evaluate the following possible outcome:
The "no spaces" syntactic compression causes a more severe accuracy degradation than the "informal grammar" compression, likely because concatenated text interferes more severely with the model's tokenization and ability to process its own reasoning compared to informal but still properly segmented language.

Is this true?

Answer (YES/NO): NO